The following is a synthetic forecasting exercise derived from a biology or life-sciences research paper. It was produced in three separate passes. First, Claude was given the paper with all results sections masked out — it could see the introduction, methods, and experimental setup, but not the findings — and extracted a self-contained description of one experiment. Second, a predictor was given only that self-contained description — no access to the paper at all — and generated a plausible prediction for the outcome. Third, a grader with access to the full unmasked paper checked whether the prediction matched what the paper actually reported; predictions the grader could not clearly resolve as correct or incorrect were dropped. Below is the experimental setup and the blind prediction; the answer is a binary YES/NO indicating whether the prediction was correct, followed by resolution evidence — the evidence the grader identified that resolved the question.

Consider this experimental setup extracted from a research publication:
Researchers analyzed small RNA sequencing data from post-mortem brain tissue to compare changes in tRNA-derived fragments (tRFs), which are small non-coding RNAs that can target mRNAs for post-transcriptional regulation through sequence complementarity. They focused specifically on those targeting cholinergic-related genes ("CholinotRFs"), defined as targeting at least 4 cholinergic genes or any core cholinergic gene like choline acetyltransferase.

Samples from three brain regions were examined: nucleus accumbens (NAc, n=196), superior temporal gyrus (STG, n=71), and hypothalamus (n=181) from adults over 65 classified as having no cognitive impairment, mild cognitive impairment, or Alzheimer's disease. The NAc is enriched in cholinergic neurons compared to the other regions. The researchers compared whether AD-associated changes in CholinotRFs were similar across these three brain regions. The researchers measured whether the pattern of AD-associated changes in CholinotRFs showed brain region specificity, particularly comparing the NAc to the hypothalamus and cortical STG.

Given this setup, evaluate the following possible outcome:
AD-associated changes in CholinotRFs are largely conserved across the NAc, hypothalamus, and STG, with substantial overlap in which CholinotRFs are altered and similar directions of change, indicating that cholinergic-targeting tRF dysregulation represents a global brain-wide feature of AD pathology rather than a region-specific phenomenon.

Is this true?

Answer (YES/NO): NO